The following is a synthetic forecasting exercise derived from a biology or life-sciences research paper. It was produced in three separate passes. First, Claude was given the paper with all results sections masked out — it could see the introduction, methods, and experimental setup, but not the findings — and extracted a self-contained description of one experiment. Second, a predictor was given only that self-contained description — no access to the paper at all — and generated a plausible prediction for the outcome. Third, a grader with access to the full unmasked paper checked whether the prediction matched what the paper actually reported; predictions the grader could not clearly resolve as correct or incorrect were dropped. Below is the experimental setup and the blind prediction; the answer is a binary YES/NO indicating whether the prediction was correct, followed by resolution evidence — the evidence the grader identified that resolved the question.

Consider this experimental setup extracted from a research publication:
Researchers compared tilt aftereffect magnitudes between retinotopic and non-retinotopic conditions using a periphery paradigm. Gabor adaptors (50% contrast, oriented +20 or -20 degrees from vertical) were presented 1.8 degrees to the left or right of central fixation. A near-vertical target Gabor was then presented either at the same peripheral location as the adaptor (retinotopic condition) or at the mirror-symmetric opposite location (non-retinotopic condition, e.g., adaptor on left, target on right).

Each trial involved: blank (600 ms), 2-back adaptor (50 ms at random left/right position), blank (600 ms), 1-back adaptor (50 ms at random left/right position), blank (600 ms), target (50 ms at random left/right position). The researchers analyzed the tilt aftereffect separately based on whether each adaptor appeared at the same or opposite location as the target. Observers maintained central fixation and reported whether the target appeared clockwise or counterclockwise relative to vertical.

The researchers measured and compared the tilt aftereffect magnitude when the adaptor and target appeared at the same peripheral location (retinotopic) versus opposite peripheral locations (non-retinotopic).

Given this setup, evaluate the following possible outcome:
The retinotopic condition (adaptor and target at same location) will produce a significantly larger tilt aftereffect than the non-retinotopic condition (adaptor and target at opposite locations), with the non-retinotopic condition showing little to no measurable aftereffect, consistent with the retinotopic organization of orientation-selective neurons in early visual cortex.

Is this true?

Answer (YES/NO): NO